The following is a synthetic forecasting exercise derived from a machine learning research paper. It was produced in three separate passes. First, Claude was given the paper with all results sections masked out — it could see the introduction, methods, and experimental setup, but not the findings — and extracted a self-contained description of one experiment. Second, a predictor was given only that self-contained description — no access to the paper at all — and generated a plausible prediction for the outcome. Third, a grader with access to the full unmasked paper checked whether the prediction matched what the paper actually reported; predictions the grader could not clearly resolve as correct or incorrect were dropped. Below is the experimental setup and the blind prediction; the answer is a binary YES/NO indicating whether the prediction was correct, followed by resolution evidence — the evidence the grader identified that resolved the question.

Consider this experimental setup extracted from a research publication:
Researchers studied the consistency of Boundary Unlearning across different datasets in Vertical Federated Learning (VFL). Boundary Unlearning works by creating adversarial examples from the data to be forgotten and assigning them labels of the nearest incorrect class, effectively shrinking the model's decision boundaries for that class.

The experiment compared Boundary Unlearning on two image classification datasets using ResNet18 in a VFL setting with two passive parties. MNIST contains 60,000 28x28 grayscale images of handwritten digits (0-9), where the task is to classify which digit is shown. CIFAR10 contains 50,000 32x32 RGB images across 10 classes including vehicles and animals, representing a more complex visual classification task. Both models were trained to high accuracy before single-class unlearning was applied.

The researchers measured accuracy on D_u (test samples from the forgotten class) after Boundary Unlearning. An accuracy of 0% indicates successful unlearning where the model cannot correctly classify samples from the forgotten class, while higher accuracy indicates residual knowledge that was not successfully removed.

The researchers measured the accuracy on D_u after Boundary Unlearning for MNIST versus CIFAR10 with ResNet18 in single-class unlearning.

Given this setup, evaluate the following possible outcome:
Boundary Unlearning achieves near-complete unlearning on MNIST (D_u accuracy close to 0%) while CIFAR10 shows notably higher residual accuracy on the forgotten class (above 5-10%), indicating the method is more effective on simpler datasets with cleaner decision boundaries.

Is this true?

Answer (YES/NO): NO